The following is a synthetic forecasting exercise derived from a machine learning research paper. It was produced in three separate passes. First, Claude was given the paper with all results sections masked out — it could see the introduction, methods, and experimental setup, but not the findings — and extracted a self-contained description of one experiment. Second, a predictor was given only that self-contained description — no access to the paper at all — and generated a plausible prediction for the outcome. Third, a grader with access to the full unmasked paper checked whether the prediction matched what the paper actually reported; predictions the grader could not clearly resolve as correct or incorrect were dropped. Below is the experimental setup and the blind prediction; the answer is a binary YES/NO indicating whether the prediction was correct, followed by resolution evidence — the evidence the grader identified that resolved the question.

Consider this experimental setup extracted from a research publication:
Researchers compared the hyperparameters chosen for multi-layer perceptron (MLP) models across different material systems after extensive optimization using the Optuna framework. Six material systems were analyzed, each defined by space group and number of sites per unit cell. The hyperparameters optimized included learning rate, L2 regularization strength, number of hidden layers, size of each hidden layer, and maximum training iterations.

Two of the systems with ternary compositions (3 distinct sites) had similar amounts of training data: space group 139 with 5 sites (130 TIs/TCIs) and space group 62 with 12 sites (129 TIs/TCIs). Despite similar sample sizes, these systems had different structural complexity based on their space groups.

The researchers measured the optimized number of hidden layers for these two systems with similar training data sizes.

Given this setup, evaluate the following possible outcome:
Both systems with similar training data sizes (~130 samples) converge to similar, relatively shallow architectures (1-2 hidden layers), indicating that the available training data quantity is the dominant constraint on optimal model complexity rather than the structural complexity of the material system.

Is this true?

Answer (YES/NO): NO